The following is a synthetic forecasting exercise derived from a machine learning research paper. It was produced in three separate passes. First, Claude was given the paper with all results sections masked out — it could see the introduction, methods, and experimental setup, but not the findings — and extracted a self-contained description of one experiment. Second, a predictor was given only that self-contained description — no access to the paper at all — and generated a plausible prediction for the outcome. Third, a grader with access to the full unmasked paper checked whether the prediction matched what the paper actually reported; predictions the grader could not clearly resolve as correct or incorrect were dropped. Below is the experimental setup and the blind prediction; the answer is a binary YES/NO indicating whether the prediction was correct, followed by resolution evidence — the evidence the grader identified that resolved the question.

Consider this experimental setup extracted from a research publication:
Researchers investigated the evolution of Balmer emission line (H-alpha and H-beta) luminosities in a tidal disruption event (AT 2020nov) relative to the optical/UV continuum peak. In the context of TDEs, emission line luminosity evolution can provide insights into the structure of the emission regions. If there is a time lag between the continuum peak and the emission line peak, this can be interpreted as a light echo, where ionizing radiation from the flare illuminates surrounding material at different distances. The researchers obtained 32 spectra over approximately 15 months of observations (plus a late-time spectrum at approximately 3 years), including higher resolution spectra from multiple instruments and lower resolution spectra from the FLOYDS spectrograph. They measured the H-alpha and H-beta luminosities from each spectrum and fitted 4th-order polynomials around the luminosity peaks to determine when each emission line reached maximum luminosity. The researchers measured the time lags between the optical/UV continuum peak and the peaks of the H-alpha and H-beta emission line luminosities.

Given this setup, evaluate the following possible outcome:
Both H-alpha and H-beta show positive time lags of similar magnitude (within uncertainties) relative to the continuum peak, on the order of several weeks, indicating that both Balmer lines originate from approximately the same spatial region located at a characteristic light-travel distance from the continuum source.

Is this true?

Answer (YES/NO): NO